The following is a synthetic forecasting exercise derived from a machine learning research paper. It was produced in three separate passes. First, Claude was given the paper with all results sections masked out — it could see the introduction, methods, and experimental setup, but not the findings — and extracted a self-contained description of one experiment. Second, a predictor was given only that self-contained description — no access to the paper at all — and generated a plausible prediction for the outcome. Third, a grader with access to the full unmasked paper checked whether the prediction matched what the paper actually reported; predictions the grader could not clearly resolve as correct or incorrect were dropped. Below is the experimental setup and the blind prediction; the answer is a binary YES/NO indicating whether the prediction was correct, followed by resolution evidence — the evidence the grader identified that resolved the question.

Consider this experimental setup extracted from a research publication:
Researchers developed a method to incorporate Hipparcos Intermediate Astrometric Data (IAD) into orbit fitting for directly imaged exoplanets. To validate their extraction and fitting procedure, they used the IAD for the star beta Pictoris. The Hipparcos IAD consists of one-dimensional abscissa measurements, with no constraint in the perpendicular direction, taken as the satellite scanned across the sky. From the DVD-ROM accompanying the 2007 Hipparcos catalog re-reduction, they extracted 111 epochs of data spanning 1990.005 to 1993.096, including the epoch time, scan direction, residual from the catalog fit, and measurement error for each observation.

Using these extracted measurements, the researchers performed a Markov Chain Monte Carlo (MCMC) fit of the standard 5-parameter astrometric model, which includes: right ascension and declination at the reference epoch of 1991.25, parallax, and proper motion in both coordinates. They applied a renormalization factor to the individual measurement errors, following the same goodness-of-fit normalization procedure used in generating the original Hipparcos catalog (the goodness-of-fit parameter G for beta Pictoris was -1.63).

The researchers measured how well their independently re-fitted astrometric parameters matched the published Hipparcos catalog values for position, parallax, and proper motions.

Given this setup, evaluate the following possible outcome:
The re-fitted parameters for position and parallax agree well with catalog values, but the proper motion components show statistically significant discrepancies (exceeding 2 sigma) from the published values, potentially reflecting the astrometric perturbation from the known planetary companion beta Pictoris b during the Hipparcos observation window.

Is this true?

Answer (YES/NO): NO